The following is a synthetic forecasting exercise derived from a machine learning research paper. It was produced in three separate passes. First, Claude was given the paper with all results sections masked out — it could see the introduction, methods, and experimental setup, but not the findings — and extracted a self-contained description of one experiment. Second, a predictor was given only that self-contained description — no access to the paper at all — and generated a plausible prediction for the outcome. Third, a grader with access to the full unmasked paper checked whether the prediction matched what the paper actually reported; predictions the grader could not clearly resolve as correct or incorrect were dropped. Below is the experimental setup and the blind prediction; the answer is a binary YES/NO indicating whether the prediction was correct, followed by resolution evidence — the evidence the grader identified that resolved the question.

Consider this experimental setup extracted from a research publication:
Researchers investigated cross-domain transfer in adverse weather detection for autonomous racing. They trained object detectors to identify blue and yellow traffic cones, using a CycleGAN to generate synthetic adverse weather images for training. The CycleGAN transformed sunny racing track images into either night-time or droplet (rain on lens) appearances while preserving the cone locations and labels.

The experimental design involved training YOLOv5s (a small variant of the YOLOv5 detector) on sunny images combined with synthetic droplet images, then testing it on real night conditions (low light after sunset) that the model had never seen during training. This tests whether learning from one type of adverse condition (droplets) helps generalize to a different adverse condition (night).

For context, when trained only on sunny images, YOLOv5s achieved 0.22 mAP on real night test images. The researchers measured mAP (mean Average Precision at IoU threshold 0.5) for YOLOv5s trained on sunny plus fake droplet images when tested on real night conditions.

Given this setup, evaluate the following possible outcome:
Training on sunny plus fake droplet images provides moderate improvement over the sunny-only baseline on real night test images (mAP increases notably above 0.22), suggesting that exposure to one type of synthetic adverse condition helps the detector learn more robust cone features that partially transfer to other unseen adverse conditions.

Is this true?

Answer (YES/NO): NO